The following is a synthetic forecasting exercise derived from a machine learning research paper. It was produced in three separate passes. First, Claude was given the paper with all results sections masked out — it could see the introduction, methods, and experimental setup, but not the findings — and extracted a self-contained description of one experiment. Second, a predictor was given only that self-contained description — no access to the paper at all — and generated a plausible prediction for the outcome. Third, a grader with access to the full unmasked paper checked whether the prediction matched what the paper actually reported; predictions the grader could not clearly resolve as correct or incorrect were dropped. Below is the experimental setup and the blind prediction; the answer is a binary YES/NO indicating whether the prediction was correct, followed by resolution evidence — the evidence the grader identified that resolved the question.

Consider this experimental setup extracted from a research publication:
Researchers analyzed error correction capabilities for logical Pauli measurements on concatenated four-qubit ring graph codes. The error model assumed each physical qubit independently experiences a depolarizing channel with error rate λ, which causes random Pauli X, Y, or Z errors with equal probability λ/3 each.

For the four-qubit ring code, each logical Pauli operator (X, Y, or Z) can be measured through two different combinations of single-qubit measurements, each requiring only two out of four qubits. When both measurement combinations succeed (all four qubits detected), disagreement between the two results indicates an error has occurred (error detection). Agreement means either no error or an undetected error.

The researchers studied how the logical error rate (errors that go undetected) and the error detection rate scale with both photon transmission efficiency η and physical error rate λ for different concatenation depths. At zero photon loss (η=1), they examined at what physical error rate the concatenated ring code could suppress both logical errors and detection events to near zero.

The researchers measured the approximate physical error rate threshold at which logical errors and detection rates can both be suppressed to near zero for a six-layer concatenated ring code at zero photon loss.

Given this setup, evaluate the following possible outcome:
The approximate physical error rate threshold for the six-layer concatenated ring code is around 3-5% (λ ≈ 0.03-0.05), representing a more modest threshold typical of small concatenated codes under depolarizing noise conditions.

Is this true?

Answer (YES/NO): NO